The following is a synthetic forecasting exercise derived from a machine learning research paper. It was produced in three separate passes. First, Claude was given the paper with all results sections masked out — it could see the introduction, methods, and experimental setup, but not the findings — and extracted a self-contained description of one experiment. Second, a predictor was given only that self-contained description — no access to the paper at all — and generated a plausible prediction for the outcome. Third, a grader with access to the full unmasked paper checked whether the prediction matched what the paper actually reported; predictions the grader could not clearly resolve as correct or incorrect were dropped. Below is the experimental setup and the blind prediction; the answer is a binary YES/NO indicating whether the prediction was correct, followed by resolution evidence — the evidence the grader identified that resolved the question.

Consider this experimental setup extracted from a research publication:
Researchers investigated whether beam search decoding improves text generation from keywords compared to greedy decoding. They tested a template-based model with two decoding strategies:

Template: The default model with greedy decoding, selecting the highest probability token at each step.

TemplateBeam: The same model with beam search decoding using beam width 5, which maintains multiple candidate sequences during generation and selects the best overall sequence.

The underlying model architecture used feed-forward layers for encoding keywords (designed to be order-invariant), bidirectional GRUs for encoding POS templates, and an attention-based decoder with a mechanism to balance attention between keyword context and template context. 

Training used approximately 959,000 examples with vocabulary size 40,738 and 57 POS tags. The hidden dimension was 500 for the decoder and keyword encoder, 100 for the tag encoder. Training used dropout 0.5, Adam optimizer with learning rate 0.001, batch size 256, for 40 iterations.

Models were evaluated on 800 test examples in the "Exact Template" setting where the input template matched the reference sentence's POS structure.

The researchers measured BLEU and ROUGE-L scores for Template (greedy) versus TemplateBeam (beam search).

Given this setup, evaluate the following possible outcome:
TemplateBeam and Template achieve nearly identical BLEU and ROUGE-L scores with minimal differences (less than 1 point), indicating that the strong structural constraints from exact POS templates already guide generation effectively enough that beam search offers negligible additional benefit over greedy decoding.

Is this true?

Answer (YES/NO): YES